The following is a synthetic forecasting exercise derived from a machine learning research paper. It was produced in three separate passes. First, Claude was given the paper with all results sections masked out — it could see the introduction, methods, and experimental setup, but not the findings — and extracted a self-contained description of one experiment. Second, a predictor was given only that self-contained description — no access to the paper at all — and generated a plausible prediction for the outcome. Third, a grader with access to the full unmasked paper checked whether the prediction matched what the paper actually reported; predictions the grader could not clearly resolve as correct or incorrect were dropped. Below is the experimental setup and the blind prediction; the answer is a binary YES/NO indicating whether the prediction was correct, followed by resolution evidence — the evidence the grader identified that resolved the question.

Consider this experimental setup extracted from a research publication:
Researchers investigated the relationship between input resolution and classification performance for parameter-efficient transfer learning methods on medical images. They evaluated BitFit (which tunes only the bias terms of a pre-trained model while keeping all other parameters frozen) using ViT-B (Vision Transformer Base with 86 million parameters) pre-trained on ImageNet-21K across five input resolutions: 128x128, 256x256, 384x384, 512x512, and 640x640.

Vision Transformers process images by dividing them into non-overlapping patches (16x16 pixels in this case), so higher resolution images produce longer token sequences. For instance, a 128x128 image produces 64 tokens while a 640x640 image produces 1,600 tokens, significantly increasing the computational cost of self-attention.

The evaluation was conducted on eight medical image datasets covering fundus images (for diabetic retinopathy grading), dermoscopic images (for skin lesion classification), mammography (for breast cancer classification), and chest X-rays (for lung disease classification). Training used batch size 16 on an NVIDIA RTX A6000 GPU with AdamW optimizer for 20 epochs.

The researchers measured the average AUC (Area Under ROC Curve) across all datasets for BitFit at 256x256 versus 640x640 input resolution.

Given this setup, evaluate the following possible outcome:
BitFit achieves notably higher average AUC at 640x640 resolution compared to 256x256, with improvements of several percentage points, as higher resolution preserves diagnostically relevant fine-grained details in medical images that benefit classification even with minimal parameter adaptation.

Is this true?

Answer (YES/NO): NO